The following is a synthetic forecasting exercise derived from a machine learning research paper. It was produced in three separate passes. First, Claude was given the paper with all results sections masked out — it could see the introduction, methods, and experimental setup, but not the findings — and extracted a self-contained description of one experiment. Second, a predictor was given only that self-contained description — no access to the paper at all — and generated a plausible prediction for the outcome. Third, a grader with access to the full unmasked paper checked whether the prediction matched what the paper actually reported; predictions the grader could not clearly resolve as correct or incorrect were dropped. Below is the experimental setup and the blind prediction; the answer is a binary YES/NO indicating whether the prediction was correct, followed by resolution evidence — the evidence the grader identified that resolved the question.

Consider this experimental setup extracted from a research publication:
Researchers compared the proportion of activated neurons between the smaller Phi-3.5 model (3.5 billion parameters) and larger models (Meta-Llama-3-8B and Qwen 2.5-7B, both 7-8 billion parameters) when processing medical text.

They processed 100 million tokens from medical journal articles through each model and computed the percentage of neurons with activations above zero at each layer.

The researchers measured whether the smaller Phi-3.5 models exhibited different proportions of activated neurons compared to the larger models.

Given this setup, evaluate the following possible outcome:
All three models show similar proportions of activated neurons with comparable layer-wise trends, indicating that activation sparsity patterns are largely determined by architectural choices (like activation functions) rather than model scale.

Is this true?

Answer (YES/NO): NO